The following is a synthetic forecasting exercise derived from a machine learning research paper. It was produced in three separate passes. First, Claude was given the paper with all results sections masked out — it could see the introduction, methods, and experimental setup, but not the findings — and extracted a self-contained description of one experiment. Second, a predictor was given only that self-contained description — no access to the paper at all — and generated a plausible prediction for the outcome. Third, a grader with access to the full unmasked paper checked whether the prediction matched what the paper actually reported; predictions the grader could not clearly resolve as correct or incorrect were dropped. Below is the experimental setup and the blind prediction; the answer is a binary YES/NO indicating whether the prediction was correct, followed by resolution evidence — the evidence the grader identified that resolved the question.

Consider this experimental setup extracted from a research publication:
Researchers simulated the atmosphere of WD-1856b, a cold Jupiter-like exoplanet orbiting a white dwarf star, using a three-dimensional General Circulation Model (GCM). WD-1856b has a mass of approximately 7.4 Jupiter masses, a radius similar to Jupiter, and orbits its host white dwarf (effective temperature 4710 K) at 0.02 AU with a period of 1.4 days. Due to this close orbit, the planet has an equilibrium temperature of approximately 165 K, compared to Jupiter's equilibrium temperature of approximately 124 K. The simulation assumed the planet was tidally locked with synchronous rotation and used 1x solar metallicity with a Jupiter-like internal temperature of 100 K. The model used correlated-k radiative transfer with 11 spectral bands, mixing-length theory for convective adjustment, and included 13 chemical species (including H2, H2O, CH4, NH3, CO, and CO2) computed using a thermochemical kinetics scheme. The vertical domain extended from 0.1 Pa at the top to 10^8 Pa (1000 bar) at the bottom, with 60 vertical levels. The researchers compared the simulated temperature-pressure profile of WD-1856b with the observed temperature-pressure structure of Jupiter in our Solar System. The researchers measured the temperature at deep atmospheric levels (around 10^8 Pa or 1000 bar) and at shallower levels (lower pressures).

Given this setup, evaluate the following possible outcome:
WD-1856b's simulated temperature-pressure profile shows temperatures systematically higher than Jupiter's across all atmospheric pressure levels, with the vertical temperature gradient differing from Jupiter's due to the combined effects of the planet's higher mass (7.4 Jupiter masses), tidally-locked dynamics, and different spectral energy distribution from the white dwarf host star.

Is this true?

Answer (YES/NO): NO